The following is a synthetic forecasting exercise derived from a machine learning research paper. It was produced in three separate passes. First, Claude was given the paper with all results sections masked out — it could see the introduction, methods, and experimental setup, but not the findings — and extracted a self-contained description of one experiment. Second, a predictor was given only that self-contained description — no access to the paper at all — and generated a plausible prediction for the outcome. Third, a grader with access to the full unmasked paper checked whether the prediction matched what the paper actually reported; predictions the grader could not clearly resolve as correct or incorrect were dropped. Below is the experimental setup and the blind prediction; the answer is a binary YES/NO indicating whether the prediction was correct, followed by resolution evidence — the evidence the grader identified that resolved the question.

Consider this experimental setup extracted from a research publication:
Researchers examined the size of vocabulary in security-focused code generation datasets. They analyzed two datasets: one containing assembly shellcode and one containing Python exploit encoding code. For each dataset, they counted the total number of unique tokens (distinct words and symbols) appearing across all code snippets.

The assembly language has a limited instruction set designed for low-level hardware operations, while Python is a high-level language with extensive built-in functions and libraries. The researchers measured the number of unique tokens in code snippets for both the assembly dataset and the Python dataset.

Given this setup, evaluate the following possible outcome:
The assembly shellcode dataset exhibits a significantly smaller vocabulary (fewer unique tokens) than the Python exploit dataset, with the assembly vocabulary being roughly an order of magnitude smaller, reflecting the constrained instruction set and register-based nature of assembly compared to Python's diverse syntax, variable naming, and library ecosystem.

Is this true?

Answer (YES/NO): NO